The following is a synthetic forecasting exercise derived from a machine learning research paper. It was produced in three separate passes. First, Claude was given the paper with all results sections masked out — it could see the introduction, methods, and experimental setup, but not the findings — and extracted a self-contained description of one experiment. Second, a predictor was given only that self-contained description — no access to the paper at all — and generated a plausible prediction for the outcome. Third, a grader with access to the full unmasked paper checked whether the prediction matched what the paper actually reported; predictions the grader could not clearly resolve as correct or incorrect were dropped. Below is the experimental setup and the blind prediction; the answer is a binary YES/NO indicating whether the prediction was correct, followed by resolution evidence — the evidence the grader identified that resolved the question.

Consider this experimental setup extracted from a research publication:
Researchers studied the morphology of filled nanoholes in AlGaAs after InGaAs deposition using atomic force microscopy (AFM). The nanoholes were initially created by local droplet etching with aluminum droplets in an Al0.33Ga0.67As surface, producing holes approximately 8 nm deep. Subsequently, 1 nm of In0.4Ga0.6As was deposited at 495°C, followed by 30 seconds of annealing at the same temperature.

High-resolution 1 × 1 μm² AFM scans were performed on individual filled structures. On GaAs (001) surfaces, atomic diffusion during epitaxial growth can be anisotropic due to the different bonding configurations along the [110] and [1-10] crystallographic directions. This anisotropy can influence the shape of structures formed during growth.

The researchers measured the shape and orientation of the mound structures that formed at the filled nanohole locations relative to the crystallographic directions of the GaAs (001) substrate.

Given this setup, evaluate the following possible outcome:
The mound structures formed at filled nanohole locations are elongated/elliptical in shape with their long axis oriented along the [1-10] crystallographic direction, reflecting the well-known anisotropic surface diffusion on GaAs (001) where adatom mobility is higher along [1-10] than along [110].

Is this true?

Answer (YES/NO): YES